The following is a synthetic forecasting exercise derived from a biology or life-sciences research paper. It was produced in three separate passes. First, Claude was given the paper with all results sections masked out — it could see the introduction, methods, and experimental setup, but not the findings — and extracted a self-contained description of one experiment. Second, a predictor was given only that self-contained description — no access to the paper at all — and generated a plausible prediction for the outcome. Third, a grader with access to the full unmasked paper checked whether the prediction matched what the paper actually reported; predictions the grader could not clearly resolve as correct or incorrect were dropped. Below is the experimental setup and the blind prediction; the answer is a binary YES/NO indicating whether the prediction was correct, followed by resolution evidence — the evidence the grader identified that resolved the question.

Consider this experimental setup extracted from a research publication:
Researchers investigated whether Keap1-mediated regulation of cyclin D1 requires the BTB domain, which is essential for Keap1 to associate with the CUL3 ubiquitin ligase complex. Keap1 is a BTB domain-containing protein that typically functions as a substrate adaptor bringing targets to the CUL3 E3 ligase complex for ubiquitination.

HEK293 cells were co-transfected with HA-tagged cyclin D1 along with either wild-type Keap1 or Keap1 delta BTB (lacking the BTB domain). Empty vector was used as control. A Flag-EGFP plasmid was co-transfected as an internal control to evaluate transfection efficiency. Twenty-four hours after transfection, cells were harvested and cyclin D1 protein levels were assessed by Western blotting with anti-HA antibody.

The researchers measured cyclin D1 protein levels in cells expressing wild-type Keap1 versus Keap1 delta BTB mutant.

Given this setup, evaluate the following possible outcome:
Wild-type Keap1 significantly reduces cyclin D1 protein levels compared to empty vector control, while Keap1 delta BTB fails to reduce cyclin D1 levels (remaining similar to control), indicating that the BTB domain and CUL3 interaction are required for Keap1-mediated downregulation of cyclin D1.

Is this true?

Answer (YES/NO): YES